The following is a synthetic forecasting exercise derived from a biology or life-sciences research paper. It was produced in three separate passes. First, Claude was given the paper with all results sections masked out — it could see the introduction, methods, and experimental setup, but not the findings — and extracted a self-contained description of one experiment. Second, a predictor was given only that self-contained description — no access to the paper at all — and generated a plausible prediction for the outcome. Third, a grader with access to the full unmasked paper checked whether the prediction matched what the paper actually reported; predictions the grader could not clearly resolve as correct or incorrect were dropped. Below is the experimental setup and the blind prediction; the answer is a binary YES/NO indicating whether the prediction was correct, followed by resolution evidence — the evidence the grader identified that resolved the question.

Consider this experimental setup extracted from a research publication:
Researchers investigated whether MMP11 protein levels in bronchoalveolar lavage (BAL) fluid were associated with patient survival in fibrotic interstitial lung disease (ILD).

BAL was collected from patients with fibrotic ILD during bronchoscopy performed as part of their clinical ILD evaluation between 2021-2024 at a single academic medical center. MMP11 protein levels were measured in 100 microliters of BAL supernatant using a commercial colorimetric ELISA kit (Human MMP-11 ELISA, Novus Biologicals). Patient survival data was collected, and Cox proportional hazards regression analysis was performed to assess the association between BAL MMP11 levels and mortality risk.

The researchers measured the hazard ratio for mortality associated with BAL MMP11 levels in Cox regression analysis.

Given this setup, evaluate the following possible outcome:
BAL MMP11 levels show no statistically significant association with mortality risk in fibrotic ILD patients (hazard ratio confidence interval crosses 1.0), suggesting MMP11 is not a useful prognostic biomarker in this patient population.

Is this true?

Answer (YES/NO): NO